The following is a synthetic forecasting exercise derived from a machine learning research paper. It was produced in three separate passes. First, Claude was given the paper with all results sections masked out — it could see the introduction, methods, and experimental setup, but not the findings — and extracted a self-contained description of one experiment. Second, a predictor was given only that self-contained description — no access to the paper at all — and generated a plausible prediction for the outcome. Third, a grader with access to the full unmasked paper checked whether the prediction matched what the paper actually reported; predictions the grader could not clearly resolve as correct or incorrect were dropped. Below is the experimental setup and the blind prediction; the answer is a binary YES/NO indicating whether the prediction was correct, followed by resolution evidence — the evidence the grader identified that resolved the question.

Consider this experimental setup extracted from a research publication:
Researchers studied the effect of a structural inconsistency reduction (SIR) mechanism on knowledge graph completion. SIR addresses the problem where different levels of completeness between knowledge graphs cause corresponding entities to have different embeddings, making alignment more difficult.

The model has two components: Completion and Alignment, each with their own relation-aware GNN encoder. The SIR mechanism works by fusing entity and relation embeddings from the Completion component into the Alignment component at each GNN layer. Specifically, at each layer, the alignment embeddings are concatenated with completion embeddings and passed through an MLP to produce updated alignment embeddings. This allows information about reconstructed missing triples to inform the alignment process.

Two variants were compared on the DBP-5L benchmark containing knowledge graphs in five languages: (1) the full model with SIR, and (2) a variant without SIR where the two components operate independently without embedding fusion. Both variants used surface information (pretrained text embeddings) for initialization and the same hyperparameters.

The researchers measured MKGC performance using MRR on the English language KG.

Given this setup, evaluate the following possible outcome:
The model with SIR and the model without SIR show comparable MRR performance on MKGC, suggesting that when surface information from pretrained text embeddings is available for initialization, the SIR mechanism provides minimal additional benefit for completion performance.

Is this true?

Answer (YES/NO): NO